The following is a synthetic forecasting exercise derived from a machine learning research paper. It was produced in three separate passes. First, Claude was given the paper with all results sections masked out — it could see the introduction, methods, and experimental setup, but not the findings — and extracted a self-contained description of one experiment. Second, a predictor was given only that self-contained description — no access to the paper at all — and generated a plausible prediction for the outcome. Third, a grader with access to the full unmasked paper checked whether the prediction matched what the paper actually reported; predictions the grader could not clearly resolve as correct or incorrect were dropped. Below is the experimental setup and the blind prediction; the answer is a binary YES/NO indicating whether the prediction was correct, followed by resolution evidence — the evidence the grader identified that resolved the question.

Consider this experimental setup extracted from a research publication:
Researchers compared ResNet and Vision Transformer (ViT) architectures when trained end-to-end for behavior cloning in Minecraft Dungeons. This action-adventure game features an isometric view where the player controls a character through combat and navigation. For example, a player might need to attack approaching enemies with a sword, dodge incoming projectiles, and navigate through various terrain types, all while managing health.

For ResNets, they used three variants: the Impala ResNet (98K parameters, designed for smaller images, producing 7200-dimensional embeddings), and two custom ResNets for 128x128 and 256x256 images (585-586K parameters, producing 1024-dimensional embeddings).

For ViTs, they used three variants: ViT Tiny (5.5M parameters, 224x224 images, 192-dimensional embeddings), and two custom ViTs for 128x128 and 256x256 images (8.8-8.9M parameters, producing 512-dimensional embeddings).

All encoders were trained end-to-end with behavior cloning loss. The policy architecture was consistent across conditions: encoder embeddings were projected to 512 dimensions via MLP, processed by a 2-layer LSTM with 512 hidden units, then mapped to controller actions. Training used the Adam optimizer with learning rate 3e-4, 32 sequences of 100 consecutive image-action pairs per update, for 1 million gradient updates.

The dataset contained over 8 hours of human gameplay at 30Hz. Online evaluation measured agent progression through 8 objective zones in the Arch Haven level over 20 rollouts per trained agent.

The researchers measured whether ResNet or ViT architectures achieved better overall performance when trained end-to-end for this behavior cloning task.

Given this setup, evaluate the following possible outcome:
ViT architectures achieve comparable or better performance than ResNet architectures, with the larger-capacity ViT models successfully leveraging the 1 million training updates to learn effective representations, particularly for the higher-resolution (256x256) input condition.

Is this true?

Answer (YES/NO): NO